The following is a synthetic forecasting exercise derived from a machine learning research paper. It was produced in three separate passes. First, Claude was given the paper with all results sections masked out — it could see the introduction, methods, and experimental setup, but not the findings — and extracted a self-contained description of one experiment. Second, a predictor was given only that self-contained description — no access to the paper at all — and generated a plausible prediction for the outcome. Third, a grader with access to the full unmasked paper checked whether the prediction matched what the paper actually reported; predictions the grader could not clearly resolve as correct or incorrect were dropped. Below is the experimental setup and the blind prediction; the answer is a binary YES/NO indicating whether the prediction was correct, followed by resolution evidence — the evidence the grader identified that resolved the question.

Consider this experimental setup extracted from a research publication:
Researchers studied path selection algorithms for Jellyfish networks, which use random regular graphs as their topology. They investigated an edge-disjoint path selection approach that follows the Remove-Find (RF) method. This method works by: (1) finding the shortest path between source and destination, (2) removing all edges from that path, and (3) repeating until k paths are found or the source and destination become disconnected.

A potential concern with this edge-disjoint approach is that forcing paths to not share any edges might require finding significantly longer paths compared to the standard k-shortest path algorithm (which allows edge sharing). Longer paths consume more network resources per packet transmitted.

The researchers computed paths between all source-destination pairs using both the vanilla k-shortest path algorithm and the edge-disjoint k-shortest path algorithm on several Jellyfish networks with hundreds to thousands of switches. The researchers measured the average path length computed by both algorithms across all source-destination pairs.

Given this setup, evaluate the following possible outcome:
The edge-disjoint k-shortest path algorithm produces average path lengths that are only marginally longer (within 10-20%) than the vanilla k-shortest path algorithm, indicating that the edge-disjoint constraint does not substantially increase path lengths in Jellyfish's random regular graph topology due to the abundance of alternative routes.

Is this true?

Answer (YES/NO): YES